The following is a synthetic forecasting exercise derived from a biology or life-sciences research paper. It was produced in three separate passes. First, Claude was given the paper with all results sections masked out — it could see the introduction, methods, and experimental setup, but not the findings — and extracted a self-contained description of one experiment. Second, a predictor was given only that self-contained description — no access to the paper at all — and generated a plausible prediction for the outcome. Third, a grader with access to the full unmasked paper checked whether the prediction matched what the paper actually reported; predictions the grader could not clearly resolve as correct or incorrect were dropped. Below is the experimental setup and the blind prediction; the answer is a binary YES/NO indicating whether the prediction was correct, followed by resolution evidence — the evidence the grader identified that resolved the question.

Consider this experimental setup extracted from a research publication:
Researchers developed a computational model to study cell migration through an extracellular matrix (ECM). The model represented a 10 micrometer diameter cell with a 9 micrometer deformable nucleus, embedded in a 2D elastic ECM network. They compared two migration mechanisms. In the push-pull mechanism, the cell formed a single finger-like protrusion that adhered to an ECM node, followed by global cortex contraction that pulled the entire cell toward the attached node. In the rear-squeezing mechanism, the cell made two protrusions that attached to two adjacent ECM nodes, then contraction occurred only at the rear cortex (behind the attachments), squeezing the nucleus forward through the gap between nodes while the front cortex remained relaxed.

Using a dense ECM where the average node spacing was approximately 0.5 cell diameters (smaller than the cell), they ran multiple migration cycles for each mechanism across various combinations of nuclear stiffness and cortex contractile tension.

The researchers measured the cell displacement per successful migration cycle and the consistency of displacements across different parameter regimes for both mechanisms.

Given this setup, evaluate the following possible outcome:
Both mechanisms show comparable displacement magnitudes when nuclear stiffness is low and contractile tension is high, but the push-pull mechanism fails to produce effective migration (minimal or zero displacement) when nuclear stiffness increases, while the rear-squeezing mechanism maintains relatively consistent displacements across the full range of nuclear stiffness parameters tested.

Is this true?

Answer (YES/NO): NO